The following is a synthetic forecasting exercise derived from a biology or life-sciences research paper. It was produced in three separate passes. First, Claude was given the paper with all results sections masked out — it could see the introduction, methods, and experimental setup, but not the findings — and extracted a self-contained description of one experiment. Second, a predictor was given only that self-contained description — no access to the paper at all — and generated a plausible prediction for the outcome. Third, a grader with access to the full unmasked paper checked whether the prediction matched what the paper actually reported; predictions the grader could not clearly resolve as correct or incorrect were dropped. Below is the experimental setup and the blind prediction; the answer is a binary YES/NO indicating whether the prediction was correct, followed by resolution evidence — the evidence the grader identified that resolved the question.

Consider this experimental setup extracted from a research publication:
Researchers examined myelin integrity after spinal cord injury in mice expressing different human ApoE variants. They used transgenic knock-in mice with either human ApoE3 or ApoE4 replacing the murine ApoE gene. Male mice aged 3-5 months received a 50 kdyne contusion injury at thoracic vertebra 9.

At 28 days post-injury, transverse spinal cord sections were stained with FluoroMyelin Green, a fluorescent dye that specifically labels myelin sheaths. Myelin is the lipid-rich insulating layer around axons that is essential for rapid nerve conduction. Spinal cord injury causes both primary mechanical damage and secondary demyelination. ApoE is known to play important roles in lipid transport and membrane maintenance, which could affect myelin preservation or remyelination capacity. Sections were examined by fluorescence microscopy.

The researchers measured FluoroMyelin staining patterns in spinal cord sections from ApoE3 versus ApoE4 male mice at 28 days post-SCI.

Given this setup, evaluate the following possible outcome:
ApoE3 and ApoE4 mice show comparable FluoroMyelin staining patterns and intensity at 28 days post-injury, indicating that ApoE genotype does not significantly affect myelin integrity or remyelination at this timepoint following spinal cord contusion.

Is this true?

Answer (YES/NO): YES